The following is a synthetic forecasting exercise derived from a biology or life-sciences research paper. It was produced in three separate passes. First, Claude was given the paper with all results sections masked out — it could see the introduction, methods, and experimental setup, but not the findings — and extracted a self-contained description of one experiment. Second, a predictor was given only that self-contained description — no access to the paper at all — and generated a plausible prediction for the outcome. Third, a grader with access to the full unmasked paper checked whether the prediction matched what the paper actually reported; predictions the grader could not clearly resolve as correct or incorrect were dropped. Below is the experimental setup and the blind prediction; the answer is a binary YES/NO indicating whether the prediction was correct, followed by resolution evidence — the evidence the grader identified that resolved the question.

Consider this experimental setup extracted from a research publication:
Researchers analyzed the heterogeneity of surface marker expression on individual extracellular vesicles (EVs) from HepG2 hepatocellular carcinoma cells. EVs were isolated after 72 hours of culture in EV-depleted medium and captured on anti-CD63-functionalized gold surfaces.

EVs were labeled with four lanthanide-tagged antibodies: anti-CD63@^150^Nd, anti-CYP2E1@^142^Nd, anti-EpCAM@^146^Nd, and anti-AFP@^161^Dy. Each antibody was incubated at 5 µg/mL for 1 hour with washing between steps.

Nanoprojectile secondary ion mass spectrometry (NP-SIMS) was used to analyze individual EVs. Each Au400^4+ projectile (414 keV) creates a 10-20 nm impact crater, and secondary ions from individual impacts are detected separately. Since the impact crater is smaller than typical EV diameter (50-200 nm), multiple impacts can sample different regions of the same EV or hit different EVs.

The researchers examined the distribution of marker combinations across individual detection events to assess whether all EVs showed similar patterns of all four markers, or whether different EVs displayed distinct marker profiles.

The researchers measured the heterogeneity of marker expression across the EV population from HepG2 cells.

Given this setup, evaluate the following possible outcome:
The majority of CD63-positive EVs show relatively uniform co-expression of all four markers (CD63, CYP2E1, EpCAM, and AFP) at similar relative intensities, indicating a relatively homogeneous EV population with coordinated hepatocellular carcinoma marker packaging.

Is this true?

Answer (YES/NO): NO